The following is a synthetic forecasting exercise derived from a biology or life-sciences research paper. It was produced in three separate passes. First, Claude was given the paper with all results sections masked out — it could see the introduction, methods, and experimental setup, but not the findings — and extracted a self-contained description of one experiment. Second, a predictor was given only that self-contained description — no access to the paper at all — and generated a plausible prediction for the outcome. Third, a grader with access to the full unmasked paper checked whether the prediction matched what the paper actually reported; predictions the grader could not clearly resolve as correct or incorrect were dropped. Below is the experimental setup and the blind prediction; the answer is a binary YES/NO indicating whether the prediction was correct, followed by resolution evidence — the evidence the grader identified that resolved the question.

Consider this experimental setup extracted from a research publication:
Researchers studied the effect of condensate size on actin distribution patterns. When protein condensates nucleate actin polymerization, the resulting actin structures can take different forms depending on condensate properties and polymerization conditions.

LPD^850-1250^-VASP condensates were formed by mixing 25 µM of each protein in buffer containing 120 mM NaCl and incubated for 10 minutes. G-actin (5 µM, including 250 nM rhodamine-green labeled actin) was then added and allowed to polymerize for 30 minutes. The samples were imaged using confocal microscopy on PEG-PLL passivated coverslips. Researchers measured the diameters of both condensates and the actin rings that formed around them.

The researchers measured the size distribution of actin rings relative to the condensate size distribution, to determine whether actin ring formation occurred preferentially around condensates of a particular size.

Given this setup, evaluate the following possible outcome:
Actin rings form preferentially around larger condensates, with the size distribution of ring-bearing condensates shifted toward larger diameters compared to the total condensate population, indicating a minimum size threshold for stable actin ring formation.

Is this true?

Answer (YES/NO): NO